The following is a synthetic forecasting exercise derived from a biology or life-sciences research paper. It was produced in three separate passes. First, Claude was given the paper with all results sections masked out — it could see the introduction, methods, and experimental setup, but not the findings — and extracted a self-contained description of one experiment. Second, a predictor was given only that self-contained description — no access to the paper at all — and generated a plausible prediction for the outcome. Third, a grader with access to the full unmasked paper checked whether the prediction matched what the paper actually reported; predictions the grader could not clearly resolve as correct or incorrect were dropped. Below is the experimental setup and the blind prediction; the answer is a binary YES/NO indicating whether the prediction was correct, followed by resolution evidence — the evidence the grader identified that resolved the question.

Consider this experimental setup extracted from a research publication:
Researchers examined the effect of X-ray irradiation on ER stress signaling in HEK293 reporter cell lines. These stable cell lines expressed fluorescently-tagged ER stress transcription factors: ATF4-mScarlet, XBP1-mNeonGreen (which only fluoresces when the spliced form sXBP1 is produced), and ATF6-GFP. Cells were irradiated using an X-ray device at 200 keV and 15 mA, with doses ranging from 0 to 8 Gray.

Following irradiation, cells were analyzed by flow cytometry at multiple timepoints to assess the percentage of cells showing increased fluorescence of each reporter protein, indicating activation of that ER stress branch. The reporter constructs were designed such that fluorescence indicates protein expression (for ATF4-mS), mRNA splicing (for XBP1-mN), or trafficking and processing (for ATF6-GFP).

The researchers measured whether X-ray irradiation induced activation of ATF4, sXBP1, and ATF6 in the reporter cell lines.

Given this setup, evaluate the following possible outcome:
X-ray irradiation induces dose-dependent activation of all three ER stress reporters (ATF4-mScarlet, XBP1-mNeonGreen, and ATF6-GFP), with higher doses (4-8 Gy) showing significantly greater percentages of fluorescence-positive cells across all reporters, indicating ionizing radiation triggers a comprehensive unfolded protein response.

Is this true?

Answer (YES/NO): NO